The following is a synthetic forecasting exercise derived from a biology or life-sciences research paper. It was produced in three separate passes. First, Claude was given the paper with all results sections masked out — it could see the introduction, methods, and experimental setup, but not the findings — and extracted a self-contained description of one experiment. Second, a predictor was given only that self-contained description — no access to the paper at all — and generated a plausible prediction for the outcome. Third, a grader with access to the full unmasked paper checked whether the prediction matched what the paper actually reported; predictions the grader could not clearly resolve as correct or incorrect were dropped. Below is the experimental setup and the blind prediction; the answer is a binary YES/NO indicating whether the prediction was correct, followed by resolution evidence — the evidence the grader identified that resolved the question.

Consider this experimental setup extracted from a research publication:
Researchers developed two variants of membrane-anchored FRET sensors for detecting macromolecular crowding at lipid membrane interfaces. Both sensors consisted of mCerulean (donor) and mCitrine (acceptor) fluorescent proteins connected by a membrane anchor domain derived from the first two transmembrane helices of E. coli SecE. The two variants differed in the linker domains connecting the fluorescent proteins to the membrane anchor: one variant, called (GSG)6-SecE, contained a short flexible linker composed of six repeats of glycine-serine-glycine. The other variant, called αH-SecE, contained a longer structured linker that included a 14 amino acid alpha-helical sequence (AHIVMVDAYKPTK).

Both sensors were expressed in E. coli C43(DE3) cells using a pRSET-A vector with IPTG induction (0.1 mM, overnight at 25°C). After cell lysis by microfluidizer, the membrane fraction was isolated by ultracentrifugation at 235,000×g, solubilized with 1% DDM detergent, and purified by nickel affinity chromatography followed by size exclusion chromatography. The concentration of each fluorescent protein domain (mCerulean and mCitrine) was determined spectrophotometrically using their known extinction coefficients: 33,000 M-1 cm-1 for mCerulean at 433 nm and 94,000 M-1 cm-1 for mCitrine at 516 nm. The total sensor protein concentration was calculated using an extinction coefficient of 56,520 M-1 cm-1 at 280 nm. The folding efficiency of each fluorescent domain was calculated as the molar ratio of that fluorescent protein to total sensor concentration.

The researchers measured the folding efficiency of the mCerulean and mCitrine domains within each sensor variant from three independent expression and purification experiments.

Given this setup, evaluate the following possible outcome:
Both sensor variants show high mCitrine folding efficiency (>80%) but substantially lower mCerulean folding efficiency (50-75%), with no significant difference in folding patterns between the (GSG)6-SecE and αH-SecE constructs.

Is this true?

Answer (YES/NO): NO